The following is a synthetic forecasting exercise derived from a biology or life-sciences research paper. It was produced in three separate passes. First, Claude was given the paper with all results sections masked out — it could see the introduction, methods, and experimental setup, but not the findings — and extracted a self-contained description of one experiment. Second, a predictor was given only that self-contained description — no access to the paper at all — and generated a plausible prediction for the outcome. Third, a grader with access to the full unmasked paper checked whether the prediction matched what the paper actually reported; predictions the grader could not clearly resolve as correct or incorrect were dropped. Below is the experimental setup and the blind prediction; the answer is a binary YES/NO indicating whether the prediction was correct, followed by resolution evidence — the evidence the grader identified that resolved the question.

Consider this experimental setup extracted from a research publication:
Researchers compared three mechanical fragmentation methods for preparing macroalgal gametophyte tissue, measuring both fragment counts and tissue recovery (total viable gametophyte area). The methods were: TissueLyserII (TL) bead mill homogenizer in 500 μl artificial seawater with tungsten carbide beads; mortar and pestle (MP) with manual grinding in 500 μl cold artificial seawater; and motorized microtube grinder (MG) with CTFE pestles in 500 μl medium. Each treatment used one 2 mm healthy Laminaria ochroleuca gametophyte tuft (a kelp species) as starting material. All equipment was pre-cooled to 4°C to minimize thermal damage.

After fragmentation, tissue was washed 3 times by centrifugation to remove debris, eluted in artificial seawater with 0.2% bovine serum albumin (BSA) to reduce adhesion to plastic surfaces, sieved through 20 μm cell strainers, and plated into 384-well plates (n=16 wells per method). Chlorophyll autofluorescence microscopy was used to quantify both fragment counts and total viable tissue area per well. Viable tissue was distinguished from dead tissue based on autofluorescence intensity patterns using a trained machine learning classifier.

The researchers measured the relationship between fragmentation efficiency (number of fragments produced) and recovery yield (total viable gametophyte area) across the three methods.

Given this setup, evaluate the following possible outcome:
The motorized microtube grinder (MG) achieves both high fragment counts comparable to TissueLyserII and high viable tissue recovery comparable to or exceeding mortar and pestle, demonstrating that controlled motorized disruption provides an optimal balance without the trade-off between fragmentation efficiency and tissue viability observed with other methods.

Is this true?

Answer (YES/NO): NO